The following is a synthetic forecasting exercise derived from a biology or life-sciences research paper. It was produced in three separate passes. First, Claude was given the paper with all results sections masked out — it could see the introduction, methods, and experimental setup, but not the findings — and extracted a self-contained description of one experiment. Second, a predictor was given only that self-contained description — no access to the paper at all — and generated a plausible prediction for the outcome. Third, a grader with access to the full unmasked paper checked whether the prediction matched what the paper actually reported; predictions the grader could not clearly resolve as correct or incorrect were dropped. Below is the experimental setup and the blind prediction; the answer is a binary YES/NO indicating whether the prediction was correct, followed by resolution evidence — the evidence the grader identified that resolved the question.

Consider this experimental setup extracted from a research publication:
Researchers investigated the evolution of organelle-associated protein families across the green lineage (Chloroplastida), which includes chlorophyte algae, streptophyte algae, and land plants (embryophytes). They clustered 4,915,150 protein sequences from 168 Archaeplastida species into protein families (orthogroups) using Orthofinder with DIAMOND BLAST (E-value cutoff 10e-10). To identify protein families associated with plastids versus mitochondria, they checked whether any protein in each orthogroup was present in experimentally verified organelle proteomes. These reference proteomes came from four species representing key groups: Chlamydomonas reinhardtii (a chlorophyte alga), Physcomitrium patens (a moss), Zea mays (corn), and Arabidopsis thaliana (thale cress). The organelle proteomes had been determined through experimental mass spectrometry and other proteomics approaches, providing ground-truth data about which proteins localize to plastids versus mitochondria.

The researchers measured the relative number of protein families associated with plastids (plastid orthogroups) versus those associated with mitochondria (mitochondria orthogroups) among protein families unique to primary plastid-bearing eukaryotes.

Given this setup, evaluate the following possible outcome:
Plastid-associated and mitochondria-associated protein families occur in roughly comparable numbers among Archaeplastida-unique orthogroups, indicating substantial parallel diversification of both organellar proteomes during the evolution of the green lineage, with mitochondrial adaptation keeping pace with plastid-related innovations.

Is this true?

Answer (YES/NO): NO